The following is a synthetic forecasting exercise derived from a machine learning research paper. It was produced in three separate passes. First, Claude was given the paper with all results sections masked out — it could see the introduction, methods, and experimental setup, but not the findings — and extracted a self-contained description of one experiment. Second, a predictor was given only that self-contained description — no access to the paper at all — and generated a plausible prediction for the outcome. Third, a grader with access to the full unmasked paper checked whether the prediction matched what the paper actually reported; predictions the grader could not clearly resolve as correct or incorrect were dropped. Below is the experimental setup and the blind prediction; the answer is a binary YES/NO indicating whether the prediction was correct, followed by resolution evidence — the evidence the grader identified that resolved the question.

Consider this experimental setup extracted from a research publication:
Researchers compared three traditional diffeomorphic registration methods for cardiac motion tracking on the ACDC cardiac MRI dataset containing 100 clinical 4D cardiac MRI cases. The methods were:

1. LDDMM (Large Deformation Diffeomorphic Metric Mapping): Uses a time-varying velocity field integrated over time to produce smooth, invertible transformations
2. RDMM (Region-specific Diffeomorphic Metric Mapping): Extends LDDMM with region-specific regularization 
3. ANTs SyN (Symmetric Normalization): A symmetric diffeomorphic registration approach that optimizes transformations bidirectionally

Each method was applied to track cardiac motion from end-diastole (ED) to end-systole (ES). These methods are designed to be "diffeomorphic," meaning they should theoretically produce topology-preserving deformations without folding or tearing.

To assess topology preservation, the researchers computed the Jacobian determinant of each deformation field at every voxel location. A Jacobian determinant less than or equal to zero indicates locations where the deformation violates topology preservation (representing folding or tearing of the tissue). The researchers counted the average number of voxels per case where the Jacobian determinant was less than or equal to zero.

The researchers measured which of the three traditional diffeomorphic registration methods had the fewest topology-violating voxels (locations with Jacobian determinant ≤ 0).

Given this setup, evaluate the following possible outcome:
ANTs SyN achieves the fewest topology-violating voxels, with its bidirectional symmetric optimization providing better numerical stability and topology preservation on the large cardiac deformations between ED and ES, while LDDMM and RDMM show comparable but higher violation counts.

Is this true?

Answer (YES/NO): NO